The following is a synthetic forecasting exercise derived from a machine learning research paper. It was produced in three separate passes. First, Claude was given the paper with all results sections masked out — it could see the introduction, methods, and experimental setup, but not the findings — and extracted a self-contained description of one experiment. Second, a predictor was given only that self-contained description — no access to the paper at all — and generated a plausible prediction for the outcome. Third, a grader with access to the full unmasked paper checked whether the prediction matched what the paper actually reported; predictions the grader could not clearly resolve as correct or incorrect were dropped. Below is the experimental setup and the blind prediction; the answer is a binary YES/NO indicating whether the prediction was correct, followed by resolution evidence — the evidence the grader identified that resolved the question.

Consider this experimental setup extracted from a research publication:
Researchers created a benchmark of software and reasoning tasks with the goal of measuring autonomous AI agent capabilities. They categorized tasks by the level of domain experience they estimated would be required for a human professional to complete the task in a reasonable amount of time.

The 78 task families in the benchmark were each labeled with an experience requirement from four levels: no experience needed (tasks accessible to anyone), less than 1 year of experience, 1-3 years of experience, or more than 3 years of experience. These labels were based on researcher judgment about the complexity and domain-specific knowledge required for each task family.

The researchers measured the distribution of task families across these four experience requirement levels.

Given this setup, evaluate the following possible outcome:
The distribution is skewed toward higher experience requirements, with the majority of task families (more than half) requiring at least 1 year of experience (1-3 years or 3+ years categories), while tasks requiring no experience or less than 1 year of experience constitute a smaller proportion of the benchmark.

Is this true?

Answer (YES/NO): NO